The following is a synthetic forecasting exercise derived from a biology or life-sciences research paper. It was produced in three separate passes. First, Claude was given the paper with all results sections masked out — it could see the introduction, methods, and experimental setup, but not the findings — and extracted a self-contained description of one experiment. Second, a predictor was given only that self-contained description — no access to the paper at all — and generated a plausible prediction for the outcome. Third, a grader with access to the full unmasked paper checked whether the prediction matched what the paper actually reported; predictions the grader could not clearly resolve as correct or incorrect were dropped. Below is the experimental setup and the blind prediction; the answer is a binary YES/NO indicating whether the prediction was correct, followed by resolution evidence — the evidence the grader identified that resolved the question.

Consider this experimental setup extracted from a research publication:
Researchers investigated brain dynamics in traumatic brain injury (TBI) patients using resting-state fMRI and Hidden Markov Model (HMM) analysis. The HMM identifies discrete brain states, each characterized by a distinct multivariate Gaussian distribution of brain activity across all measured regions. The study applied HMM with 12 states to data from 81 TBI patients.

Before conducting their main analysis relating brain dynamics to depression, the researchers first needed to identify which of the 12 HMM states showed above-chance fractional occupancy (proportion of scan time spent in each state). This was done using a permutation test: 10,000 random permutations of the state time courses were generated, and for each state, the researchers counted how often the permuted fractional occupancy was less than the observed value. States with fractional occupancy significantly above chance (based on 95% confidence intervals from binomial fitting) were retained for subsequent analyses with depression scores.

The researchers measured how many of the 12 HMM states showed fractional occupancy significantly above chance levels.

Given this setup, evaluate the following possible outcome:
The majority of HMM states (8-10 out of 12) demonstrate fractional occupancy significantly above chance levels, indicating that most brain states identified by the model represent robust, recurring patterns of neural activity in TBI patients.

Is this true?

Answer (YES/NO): NO